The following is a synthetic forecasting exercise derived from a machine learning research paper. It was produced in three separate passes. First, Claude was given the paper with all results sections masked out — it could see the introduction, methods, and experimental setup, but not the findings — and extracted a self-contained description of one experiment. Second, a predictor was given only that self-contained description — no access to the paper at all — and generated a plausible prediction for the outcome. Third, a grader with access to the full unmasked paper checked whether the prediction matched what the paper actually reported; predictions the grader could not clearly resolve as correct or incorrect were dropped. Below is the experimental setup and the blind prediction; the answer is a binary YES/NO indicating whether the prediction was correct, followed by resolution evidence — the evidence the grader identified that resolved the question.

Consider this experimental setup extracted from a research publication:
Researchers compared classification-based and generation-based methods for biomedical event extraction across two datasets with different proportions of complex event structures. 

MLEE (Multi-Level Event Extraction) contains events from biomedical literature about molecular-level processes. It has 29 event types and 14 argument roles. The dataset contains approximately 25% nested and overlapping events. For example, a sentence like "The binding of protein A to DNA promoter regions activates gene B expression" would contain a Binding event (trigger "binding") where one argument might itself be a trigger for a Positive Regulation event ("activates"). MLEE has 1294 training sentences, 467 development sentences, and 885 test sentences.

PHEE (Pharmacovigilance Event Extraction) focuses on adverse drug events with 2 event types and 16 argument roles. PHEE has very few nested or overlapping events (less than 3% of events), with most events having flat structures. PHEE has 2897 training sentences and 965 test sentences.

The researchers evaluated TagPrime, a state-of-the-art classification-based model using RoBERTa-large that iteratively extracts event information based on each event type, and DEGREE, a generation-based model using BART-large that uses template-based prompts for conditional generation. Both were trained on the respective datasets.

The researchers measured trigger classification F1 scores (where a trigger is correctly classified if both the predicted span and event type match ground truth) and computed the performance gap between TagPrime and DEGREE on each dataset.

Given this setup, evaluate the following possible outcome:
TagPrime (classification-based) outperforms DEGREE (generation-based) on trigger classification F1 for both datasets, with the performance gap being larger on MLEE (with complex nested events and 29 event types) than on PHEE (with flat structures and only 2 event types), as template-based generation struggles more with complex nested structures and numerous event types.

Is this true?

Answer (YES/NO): NO